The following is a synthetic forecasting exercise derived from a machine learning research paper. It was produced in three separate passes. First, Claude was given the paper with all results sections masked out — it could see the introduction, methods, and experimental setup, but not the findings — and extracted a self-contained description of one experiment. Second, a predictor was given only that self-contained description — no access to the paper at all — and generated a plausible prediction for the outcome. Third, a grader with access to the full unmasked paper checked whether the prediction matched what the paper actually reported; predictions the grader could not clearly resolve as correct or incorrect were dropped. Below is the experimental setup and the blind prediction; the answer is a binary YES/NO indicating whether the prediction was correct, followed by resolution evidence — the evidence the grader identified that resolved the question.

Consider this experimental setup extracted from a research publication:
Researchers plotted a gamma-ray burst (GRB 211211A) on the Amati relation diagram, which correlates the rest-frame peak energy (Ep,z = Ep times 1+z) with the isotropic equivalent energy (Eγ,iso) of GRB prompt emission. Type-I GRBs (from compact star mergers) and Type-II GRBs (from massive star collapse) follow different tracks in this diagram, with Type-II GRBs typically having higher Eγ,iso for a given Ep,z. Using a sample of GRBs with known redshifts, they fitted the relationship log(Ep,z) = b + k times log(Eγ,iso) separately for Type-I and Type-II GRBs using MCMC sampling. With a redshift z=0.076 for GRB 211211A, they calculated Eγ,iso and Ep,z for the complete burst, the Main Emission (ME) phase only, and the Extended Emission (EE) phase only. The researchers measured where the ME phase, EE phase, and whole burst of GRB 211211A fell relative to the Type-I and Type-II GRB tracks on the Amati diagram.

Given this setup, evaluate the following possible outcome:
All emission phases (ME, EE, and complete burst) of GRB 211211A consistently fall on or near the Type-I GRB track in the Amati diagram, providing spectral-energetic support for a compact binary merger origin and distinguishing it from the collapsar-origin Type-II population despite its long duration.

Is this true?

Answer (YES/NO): NO